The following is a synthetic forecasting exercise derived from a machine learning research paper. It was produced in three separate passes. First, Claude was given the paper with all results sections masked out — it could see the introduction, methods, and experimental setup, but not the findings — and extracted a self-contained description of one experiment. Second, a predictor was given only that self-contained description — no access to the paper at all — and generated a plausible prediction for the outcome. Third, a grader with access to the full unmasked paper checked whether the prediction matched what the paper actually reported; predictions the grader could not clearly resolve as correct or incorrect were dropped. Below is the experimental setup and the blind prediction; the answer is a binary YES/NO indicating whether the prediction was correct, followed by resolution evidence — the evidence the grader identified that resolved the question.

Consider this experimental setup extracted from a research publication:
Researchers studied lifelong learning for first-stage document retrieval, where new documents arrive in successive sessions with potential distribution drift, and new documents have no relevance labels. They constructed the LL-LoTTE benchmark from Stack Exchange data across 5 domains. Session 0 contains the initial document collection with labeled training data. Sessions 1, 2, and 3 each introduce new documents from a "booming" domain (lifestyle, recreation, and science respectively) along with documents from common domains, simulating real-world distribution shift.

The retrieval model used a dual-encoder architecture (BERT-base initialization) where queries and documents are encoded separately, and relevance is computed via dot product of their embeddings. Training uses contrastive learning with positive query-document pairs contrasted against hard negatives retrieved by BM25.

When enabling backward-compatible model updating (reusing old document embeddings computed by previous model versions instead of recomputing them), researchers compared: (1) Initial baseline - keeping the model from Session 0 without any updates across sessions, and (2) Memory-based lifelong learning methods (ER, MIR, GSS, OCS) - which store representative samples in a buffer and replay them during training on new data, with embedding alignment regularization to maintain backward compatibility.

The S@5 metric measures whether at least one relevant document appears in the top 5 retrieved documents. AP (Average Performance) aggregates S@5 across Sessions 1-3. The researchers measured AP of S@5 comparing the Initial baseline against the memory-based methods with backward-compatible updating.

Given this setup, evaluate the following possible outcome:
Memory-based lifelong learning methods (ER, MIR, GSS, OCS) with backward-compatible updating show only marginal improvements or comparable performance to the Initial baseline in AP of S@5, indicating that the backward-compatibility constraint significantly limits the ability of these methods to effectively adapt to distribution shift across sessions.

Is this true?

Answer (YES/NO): NO